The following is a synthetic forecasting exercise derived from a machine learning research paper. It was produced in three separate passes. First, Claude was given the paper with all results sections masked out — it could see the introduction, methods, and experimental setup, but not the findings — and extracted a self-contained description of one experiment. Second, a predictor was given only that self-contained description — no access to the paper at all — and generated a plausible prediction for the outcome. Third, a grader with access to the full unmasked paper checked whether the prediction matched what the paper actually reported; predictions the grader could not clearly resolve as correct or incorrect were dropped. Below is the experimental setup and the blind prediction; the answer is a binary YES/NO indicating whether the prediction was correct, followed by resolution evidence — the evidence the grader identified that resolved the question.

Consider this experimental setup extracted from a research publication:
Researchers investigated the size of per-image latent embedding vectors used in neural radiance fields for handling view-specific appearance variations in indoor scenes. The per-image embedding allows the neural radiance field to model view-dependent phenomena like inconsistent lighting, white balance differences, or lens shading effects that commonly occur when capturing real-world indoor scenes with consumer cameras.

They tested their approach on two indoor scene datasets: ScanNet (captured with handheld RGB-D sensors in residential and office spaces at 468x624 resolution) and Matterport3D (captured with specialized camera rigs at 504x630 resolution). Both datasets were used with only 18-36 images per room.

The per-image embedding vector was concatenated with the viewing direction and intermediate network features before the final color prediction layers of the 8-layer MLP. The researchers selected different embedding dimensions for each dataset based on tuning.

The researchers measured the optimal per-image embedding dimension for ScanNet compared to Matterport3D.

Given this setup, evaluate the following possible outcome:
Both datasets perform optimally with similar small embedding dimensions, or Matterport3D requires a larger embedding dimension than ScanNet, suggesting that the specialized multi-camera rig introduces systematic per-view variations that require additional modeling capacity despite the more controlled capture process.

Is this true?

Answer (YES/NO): YES